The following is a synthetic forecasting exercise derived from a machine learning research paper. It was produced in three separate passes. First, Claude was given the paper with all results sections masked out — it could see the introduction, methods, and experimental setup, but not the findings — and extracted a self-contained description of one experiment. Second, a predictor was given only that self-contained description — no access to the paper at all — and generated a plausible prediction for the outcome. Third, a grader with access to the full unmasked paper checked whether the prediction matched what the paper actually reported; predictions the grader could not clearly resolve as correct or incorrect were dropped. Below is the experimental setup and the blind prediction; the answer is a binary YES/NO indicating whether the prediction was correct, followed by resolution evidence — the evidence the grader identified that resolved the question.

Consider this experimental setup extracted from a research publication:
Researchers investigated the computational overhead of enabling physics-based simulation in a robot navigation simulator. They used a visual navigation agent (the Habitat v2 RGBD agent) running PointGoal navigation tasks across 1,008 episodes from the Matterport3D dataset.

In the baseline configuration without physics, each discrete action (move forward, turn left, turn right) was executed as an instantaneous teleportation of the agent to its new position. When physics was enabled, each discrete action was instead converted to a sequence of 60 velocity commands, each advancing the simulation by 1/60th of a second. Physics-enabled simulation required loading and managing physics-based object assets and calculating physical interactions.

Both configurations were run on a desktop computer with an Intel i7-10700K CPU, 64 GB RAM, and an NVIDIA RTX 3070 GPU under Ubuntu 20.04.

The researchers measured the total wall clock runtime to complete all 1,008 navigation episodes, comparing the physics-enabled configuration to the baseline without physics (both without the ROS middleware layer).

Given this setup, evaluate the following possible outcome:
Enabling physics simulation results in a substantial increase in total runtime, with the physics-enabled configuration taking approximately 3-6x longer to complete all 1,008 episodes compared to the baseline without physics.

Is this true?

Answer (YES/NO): NO